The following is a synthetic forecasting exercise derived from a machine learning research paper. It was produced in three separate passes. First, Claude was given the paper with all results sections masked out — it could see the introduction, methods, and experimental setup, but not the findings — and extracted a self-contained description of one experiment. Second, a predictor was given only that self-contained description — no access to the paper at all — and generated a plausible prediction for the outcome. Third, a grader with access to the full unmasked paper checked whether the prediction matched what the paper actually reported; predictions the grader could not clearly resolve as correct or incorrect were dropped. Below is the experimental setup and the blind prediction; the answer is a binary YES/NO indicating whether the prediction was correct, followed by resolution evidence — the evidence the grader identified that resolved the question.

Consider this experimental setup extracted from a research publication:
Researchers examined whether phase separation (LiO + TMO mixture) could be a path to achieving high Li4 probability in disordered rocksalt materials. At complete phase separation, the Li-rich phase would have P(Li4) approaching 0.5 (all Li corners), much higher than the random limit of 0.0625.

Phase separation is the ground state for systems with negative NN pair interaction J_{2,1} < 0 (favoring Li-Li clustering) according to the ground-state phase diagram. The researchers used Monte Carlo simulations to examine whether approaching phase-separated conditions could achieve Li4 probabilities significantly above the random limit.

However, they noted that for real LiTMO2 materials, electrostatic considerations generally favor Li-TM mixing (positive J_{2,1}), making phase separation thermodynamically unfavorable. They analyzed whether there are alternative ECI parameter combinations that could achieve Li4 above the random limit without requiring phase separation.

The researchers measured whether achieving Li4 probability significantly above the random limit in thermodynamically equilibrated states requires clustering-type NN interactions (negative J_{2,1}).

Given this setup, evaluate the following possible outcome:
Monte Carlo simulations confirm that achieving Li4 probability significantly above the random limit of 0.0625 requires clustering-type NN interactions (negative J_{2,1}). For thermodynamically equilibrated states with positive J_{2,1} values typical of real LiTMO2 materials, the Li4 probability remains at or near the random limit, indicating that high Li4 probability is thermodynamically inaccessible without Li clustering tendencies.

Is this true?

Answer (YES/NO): NO